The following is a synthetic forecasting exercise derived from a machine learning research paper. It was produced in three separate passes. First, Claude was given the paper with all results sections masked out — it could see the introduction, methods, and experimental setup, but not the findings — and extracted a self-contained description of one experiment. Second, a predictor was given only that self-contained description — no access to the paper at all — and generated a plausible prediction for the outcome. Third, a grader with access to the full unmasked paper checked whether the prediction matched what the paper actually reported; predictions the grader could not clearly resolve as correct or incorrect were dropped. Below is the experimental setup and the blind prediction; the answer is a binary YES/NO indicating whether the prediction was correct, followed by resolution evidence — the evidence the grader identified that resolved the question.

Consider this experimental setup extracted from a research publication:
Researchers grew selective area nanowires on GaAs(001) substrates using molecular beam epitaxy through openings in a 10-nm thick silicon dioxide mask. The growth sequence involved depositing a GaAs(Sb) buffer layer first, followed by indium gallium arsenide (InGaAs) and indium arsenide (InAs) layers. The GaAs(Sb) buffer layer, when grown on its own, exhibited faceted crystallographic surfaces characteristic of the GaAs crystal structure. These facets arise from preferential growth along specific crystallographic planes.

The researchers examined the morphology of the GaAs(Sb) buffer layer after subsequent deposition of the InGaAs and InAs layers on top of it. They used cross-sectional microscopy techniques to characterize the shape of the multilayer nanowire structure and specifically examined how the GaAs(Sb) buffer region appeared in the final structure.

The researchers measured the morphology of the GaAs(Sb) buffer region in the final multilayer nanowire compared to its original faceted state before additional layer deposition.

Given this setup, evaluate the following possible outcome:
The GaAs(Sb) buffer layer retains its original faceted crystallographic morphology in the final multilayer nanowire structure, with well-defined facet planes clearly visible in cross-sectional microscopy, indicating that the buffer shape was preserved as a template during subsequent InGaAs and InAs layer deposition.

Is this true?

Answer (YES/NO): NO